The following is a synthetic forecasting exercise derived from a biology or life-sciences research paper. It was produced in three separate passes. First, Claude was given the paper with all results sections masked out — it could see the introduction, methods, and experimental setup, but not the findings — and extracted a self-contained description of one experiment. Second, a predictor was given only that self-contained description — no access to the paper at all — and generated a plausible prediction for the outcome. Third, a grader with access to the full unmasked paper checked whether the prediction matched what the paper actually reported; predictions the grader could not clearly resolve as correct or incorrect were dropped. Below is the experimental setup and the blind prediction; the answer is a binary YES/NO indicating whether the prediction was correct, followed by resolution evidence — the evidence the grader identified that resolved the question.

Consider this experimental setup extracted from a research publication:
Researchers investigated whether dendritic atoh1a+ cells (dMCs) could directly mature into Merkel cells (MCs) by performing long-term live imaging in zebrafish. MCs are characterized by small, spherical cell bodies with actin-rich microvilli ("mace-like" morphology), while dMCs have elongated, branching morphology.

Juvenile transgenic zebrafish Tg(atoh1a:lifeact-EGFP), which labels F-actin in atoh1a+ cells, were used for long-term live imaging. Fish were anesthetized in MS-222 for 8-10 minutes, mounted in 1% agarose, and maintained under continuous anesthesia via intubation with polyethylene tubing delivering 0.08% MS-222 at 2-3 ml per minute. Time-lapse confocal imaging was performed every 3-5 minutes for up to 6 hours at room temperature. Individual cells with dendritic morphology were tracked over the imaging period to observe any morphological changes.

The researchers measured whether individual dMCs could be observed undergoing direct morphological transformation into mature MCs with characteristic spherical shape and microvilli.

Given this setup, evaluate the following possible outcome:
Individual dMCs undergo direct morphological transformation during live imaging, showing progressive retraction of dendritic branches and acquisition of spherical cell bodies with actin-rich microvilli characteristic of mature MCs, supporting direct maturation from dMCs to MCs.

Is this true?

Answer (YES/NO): YES